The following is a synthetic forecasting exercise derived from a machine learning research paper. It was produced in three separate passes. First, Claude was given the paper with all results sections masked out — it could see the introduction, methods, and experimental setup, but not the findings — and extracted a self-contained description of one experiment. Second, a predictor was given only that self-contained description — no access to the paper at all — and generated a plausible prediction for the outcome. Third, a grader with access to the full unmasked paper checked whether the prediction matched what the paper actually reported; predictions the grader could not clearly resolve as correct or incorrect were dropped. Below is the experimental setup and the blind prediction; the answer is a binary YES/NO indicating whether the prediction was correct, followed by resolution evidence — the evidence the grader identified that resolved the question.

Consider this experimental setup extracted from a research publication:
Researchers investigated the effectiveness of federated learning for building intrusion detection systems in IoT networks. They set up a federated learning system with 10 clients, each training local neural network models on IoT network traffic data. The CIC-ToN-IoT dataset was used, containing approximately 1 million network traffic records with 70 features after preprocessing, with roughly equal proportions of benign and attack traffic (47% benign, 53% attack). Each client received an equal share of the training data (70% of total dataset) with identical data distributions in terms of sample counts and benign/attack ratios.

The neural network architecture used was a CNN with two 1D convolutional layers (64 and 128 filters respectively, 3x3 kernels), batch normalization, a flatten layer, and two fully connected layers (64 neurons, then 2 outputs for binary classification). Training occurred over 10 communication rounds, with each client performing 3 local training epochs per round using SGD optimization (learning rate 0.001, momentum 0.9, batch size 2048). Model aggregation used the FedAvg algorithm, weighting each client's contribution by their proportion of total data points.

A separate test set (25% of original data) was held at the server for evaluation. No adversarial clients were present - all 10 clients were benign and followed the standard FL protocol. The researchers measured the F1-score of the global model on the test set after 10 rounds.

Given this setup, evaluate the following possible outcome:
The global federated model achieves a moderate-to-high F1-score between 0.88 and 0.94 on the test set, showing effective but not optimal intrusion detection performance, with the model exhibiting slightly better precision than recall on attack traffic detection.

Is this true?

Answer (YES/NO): NO